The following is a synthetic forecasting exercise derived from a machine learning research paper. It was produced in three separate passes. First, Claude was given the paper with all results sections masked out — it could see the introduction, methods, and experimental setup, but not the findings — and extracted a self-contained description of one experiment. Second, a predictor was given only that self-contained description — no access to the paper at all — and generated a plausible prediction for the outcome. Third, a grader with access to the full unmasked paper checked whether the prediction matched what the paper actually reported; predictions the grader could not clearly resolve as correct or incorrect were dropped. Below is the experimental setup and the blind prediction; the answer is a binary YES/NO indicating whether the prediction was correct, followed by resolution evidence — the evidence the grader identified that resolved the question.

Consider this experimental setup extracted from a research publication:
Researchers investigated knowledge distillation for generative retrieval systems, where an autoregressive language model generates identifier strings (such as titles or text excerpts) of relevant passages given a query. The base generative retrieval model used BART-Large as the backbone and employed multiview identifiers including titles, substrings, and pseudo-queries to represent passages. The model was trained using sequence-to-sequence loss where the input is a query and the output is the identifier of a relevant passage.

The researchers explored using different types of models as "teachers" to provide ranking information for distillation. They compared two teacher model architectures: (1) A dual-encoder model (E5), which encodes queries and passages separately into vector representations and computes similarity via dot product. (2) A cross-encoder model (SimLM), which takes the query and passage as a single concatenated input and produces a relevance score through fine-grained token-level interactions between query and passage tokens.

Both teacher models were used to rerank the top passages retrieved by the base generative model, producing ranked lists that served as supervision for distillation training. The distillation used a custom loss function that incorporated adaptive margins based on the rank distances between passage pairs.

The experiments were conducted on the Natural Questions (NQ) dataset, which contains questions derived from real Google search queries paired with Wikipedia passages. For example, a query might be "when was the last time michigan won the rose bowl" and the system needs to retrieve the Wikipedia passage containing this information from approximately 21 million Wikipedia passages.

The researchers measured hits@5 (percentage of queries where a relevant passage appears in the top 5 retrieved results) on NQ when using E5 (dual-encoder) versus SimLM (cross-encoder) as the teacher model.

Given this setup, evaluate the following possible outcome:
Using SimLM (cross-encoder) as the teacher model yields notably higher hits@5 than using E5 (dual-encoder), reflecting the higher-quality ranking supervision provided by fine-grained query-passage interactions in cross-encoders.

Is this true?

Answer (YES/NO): NO